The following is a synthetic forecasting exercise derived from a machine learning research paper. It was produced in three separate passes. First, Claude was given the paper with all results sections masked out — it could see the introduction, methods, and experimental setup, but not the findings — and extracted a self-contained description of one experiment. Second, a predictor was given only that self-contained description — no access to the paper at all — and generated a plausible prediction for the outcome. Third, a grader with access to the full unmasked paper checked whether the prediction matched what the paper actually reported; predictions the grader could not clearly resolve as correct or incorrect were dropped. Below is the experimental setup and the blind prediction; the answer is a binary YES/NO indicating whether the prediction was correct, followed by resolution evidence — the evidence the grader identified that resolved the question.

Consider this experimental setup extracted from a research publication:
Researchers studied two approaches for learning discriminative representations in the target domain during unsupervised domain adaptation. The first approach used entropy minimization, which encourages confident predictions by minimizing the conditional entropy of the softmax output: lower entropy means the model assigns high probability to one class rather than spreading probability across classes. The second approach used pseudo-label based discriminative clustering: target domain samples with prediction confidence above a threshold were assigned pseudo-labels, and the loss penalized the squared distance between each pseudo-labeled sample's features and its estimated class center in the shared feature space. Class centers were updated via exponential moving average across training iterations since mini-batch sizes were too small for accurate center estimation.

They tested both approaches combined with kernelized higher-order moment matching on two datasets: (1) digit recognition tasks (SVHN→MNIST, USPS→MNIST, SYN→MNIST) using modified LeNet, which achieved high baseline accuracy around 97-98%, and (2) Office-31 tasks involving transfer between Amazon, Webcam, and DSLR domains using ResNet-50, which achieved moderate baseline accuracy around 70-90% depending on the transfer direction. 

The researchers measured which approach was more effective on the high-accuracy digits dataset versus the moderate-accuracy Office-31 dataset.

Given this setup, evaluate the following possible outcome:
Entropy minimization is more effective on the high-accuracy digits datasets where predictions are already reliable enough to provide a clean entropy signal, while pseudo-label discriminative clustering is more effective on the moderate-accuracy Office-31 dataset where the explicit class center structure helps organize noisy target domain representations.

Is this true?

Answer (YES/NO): YES